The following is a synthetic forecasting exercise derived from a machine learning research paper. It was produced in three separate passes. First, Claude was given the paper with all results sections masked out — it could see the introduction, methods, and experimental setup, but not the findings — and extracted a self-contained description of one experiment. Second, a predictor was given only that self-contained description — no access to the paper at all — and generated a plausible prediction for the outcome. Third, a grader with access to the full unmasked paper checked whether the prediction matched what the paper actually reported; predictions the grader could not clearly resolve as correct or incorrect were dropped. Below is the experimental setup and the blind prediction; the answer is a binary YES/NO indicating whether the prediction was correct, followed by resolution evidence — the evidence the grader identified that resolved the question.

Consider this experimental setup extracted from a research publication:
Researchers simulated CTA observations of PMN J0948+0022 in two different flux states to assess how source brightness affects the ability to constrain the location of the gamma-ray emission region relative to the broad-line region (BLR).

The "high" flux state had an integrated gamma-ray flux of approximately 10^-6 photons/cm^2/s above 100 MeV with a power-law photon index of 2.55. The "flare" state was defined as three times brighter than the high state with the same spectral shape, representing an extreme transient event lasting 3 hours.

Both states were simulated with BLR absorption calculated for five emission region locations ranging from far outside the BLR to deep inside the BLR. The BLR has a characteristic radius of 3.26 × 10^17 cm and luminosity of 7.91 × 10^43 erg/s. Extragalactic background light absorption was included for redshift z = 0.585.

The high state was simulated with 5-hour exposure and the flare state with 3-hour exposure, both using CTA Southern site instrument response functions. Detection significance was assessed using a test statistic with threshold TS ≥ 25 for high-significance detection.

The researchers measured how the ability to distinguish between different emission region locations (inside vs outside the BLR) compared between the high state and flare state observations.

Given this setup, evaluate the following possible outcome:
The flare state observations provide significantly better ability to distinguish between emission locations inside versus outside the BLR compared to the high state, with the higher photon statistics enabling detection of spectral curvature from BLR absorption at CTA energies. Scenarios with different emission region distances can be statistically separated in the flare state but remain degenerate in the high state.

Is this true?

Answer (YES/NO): NO